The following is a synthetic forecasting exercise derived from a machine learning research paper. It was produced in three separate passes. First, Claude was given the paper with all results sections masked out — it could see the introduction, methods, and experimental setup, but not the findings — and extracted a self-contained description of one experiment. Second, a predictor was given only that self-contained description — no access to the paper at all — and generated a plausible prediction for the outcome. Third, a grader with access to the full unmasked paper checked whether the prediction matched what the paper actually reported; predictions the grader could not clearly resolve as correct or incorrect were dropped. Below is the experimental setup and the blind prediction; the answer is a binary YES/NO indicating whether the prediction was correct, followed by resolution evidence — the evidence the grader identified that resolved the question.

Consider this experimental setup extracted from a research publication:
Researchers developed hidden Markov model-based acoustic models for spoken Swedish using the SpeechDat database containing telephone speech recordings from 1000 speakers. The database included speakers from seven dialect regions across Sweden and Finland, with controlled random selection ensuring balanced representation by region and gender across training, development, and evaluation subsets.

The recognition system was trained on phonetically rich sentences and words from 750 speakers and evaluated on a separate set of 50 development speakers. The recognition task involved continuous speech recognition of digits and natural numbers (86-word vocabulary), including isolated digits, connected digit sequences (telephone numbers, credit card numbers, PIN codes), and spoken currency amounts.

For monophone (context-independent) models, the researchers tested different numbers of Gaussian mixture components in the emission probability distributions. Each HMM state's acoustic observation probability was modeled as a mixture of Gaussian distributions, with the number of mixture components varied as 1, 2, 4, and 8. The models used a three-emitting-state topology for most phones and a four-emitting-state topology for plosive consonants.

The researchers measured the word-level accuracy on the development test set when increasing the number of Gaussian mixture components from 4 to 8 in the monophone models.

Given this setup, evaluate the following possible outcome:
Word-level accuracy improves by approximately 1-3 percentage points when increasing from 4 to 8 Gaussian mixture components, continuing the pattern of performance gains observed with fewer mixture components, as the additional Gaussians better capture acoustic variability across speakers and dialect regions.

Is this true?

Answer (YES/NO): NO